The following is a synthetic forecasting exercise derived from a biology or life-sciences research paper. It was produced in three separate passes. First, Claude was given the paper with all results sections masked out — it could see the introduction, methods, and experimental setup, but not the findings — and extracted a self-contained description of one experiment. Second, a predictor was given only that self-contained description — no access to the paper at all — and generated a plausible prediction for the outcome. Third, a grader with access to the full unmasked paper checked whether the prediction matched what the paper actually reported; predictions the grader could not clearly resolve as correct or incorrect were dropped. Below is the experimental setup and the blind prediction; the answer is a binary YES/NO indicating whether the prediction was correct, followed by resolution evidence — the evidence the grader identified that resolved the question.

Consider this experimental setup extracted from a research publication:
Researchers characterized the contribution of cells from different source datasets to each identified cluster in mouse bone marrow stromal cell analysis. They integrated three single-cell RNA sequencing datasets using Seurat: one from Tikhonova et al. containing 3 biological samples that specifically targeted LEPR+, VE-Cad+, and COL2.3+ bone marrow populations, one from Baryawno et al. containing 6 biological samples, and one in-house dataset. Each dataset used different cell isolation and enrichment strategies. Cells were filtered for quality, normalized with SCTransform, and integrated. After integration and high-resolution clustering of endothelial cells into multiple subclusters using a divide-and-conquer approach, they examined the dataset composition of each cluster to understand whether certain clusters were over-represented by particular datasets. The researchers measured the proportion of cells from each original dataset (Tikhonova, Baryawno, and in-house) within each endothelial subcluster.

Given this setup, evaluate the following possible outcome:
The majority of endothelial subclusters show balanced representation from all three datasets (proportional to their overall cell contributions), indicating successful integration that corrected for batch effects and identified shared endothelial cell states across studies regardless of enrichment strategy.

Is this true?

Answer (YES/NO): YES